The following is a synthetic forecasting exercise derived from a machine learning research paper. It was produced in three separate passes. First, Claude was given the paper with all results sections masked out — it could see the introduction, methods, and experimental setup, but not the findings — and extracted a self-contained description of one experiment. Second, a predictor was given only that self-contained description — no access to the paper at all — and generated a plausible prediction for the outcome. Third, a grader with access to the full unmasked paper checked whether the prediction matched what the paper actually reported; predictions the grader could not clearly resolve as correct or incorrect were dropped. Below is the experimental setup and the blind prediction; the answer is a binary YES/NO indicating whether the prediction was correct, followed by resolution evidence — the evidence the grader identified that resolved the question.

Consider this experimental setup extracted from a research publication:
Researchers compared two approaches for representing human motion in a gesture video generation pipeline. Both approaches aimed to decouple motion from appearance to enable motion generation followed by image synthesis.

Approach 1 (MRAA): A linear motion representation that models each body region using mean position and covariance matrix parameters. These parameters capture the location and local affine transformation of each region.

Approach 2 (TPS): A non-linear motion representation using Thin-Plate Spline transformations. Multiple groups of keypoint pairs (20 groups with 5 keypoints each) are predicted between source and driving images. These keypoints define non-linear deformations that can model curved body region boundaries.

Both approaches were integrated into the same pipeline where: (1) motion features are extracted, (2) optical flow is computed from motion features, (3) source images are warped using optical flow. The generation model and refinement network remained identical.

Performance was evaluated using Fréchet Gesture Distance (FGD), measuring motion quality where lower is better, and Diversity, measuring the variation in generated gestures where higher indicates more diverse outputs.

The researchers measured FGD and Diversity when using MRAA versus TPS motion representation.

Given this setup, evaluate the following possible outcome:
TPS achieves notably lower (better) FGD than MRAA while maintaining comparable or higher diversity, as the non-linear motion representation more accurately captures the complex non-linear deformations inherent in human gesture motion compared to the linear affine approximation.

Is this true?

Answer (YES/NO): YES